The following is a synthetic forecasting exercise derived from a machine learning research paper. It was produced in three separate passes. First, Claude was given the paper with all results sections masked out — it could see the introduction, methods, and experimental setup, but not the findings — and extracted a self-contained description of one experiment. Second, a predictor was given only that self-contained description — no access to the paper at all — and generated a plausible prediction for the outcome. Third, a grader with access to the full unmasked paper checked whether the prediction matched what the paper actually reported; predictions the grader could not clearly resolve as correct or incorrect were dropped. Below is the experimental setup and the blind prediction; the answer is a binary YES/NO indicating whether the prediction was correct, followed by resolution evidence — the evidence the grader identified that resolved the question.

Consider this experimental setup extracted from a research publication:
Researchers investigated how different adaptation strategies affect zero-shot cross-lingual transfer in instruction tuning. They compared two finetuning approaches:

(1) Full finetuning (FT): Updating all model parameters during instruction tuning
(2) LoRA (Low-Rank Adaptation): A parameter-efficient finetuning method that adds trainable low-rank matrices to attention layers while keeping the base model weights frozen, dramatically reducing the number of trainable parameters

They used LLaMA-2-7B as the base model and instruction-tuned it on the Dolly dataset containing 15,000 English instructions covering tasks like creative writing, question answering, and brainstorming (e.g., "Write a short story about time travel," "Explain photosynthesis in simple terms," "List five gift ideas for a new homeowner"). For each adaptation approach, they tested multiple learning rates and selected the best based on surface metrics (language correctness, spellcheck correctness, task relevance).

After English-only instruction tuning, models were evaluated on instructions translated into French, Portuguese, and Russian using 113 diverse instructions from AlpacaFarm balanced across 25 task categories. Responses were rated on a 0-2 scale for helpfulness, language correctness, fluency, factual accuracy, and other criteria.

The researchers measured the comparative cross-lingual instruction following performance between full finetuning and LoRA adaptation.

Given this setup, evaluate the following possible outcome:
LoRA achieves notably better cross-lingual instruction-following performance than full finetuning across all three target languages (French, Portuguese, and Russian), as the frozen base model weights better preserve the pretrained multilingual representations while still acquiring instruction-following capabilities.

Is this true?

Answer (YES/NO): NO